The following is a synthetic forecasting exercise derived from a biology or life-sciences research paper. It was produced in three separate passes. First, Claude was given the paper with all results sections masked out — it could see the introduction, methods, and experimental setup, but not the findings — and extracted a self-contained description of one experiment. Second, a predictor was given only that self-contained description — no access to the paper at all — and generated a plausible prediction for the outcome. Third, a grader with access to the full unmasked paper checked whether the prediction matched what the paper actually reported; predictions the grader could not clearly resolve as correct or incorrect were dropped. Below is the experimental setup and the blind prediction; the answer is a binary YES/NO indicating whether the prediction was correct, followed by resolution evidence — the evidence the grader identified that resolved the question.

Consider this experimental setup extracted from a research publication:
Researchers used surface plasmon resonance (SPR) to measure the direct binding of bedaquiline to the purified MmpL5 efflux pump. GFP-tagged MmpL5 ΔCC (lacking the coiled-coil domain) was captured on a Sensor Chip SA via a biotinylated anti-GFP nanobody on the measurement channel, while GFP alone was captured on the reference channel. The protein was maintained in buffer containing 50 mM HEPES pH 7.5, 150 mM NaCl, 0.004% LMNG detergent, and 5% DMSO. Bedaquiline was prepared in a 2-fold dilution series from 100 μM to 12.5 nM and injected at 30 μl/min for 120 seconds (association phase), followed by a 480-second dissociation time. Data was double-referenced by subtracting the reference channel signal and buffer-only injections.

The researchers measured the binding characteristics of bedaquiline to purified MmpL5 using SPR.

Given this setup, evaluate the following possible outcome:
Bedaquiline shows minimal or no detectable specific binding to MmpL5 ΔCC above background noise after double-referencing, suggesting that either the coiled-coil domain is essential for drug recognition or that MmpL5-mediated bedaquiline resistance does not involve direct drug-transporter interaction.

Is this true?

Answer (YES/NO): NO